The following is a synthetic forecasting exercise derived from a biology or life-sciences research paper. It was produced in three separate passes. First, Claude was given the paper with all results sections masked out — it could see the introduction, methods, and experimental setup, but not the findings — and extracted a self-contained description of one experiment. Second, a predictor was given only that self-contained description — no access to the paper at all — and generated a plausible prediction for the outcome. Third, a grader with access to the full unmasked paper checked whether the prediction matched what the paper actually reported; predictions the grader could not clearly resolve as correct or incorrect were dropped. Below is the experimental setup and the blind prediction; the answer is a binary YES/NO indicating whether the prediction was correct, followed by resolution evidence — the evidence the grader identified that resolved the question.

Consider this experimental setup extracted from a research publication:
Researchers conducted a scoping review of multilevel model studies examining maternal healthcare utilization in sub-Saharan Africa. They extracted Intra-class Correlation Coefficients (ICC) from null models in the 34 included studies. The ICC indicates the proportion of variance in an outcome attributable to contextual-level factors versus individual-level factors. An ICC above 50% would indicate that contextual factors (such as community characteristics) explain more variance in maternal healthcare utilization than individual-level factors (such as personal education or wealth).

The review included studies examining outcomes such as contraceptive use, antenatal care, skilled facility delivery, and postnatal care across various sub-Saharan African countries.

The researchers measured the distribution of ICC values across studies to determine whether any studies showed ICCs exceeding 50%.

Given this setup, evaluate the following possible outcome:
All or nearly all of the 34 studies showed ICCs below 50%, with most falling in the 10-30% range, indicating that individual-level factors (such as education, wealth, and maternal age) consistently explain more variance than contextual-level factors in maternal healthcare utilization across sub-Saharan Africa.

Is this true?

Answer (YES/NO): NO